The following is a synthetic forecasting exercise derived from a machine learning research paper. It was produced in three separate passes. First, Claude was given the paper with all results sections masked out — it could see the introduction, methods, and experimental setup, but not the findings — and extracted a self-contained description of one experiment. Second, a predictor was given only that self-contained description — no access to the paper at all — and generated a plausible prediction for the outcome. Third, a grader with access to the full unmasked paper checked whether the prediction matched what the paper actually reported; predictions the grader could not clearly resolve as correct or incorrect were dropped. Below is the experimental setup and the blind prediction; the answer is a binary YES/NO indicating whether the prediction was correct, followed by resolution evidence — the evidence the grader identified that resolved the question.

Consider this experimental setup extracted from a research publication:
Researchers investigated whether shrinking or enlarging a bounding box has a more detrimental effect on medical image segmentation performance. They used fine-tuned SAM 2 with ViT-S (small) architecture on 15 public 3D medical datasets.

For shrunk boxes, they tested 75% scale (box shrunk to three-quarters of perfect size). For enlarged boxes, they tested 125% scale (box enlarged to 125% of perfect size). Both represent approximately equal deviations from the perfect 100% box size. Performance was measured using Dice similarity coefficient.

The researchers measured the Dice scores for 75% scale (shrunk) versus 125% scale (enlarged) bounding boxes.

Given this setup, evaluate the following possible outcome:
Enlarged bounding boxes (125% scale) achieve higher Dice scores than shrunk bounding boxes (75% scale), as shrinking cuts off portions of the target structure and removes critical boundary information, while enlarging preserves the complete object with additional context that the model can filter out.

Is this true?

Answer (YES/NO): YES